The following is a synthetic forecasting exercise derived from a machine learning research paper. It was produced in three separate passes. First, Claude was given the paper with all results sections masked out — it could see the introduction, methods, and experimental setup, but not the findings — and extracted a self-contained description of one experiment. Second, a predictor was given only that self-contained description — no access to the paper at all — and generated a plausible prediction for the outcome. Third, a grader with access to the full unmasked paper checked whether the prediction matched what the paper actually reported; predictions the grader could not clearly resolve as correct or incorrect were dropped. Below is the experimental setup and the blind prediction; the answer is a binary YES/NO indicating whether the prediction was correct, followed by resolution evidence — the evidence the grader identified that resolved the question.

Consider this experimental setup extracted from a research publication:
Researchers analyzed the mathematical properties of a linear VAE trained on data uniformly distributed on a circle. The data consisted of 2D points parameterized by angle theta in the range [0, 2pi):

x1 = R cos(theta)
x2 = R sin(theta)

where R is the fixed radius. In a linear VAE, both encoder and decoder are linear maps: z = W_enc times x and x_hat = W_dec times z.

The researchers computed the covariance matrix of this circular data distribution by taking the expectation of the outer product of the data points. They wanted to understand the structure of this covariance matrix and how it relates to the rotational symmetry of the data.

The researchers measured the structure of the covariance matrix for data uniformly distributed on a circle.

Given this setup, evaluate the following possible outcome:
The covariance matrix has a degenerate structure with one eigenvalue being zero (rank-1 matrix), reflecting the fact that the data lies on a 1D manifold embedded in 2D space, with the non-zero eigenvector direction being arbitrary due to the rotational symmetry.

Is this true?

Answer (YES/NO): NO